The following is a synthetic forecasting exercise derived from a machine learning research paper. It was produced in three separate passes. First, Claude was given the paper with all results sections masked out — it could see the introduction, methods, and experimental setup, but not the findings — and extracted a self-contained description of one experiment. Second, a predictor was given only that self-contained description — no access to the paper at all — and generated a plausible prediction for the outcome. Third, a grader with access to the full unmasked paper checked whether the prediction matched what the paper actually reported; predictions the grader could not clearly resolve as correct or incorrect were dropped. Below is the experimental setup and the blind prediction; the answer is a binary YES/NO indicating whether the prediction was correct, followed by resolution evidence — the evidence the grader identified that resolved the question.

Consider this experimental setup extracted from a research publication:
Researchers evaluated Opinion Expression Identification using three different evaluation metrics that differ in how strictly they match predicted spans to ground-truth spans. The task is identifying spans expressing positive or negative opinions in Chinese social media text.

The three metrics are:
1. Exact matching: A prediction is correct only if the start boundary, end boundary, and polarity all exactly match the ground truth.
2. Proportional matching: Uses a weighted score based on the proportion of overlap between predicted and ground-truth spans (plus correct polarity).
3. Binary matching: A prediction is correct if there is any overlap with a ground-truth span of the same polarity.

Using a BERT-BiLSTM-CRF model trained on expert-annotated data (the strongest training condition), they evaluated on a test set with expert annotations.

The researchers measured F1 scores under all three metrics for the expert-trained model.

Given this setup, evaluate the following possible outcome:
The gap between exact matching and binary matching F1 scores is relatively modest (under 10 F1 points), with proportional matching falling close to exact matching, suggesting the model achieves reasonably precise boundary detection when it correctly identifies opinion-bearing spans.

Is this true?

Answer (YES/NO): NO